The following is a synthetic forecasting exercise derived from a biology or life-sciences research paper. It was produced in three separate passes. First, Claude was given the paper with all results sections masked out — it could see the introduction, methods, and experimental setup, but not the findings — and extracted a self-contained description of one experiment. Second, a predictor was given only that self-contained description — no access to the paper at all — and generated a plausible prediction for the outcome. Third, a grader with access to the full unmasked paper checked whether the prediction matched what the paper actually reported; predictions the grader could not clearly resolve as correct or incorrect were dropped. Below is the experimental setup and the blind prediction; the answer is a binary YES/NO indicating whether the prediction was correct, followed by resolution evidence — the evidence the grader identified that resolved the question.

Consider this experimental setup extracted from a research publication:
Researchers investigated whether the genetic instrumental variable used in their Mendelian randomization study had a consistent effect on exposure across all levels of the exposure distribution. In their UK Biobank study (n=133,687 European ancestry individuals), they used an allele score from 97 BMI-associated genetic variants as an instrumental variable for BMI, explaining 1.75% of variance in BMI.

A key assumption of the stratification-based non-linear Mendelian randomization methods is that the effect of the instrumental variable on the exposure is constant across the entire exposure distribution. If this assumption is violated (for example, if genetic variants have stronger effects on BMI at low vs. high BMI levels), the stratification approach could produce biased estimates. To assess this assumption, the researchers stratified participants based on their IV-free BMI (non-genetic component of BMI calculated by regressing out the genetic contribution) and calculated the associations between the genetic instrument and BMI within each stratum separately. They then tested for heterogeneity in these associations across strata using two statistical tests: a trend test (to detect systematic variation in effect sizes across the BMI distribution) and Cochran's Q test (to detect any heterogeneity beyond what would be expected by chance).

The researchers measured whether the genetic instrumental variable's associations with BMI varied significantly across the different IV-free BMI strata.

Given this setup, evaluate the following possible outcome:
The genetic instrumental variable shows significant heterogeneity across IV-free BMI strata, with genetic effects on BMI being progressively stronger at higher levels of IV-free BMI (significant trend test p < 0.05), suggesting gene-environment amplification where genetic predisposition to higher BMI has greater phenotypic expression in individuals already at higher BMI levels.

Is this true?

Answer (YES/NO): NO